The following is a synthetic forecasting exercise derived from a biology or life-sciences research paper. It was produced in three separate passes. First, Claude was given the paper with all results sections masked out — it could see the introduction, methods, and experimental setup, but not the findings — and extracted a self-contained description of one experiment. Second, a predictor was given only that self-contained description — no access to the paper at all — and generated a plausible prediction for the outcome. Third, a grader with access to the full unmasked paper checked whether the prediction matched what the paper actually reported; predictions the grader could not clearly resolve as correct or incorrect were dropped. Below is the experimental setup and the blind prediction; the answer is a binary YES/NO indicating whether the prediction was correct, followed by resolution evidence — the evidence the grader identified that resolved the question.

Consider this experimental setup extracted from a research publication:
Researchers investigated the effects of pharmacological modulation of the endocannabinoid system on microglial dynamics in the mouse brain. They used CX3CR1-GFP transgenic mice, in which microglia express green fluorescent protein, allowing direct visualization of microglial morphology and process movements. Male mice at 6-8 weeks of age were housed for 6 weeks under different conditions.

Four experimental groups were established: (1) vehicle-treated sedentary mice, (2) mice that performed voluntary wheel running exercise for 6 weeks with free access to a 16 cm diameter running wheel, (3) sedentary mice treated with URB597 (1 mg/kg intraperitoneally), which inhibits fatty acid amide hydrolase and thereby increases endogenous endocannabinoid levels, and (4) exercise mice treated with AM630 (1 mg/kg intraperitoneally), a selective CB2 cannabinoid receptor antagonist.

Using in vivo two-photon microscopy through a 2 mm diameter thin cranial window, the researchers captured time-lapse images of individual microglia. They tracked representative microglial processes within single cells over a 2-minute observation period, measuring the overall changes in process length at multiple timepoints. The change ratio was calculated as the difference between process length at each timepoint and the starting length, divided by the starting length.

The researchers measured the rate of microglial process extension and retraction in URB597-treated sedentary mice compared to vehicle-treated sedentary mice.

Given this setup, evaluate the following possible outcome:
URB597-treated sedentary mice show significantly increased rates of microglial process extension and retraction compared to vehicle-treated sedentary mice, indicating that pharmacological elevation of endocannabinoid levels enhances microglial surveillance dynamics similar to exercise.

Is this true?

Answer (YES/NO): YES